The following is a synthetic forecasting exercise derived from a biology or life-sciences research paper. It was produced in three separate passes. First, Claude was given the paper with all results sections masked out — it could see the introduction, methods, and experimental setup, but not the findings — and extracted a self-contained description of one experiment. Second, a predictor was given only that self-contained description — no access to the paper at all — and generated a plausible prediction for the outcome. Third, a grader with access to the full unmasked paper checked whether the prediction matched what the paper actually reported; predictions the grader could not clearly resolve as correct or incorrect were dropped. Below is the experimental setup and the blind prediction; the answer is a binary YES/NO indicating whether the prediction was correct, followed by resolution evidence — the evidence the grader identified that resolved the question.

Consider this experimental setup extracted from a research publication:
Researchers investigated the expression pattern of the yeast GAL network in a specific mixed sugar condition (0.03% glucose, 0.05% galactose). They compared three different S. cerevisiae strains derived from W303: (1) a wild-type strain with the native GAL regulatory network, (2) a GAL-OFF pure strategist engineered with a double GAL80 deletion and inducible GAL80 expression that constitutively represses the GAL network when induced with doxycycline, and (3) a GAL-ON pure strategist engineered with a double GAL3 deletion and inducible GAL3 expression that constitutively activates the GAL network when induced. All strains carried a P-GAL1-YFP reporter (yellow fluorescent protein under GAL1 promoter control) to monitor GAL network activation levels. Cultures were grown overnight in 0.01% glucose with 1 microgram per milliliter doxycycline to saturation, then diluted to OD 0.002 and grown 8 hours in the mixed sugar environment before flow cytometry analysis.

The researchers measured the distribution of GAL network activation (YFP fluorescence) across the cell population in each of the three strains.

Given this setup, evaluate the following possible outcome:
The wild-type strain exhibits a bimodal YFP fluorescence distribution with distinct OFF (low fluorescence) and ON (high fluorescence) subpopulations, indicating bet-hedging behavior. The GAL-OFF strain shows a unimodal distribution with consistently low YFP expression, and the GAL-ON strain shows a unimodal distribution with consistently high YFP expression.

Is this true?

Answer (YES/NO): NO